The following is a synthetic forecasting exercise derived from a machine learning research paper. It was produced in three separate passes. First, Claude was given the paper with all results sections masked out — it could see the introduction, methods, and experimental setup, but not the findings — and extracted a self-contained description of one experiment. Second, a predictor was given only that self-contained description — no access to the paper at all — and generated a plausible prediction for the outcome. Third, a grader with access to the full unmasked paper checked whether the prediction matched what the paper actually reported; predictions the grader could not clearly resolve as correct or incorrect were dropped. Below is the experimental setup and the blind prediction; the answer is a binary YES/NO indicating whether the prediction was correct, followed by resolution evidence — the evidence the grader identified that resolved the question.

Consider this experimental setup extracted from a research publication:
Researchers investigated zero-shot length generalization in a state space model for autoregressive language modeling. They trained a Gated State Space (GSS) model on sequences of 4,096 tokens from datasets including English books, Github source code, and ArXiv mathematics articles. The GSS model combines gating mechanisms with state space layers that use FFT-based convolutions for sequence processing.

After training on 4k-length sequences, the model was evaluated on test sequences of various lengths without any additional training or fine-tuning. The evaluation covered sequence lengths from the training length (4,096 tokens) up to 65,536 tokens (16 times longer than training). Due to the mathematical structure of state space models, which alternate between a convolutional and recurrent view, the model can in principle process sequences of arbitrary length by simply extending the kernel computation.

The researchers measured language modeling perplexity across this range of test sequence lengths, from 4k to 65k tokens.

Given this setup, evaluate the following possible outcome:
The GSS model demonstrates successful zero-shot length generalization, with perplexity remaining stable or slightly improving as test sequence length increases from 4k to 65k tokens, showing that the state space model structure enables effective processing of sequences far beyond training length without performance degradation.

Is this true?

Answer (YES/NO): YES